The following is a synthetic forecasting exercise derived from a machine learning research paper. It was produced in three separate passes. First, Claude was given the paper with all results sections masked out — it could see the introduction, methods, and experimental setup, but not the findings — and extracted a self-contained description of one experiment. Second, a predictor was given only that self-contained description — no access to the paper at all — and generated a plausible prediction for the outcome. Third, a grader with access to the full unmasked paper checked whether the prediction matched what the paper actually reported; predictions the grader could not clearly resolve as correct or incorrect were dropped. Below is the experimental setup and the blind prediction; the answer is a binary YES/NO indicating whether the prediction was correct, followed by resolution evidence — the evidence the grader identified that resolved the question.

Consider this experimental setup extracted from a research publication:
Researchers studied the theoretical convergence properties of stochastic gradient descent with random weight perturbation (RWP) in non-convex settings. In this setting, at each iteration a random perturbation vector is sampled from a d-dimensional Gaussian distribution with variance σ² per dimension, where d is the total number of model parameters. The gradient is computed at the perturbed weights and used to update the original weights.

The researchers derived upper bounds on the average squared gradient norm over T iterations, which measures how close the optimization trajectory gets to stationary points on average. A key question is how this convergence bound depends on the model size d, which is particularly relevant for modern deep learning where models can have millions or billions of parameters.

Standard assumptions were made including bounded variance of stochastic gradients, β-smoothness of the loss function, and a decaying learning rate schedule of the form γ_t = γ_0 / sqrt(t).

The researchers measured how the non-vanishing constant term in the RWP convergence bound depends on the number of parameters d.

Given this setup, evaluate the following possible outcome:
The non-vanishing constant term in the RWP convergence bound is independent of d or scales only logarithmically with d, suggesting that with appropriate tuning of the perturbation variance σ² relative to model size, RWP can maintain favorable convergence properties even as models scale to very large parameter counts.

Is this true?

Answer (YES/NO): NO